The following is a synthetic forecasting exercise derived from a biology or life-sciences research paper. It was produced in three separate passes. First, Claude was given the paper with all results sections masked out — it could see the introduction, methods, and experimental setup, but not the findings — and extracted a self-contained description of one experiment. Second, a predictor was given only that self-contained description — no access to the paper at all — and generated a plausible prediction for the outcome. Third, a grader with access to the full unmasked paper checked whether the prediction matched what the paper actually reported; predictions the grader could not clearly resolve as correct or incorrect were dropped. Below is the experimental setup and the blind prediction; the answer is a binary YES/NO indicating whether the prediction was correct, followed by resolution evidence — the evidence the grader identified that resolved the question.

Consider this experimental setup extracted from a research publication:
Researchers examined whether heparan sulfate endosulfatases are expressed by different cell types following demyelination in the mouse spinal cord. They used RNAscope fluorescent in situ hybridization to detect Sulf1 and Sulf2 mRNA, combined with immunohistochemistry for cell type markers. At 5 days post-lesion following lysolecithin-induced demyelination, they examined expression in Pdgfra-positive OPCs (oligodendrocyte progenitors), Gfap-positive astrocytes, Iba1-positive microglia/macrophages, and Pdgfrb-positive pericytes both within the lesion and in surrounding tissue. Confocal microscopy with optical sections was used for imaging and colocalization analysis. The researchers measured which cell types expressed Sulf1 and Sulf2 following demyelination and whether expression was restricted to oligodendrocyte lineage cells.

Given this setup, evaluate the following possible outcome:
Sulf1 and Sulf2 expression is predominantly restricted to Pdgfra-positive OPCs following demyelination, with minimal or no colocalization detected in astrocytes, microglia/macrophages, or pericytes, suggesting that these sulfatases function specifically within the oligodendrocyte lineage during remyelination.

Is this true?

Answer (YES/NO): YES